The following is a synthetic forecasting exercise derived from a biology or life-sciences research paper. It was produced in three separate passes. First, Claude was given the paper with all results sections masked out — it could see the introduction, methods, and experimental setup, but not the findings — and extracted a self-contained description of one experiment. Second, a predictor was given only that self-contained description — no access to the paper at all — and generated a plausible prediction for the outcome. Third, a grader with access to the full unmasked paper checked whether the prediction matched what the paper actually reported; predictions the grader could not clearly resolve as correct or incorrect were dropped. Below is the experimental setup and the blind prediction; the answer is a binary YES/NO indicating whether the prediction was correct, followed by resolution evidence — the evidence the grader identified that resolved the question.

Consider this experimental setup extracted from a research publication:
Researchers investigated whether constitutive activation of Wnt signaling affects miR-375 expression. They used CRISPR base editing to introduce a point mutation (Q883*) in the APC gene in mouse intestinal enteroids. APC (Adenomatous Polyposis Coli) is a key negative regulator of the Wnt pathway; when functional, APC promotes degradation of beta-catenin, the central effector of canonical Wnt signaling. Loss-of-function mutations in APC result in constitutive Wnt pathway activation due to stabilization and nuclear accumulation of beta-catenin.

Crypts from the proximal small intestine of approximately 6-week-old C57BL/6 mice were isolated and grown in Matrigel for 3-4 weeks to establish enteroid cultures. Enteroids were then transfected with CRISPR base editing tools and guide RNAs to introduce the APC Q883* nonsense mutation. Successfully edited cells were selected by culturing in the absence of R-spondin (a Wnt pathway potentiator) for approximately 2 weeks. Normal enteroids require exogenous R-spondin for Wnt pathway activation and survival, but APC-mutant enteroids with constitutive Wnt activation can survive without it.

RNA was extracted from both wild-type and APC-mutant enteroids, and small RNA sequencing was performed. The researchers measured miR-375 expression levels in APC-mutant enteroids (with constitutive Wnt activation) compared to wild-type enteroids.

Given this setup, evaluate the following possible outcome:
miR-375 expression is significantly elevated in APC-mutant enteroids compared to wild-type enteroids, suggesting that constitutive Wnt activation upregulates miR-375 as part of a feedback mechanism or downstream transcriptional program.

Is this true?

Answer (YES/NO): NO